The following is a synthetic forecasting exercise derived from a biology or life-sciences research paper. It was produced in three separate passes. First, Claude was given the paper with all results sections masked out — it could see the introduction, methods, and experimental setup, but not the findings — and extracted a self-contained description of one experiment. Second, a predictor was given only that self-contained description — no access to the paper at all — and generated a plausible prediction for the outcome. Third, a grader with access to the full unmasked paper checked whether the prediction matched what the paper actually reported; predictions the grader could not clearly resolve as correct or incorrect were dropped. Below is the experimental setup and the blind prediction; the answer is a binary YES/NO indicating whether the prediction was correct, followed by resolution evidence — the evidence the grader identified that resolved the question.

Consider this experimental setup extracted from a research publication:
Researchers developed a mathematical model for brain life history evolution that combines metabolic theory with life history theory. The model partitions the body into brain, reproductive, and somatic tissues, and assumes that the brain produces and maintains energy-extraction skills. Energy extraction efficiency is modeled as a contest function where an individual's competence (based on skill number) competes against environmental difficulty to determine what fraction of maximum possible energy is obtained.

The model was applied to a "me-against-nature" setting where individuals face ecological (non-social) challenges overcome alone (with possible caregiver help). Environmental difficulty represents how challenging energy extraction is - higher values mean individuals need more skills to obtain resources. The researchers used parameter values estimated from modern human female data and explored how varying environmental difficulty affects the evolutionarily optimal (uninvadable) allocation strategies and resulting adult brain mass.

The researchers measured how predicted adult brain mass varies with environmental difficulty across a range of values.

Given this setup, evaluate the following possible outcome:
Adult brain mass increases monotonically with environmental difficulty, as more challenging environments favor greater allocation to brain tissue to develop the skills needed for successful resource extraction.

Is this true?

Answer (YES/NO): NO